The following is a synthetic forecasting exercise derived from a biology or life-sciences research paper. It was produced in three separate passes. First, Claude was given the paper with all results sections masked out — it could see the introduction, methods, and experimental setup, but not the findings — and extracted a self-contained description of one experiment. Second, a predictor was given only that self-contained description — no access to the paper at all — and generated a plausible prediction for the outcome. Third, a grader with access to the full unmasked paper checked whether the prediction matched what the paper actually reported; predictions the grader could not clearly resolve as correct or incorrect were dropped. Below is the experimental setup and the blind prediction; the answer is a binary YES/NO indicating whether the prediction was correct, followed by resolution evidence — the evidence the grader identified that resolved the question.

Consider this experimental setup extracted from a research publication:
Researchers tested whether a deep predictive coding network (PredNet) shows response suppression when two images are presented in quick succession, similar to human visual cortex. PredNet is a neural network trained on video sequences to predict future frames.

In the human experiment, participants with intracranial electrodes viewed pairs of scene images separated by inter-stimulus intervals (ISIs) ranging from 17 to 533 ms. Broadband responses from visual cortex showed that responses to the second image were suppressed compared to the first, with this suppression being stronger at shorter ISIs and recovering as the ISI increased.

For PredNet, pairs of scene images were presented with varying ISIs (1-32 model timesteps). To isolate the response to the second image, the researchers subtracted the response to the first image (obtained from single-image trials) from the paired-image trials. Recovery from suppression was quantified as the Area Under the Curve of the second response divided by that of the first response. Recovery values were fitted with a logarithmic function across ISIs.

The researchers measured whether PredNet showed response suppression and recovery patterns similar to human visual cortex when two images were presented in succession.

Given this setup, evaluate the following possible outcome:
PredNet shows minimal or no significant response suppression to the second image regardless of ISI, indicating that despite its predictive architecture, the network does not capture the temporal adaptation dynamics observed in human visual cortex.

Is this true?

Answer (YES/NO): NO